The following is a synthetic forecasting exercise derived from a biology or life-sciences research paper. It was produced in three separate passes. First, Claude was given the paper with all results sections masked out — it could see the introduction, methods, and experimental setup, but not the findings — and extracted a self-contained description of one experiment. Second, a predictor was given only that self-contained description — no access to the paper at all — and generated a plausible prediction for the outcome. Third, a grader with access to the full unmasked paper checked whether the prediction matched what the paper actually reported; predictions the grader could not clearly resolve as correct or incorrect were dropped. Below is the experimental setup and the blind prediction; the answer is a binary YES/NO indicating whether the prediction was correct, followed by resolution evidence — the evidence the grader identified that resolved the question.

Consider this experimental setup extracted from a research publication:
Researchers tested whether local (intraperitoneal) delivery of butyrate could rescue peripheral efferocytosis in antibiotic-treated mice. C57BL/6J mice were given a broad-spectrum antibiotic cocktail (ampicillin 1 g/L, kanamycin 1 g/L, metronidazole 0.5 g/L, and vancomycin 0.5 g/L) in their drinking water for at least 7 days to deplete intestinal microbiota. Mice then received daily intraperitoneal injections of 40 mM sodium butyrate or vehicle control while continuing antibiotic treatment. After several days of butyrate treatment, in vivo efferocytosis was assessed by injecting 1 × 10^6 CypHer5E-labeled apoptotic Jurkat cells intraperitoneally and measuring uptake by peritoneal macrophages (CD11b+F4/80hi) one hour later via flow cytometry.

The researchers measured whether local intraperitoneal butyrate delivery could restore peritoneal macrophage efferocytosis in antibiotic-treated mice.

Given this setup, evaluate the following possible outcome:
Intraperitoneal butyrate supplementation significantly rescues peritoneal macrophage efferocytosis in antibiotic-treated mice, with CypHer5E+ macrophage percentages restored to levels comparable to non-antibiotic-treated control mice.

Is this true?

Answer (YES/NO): NO